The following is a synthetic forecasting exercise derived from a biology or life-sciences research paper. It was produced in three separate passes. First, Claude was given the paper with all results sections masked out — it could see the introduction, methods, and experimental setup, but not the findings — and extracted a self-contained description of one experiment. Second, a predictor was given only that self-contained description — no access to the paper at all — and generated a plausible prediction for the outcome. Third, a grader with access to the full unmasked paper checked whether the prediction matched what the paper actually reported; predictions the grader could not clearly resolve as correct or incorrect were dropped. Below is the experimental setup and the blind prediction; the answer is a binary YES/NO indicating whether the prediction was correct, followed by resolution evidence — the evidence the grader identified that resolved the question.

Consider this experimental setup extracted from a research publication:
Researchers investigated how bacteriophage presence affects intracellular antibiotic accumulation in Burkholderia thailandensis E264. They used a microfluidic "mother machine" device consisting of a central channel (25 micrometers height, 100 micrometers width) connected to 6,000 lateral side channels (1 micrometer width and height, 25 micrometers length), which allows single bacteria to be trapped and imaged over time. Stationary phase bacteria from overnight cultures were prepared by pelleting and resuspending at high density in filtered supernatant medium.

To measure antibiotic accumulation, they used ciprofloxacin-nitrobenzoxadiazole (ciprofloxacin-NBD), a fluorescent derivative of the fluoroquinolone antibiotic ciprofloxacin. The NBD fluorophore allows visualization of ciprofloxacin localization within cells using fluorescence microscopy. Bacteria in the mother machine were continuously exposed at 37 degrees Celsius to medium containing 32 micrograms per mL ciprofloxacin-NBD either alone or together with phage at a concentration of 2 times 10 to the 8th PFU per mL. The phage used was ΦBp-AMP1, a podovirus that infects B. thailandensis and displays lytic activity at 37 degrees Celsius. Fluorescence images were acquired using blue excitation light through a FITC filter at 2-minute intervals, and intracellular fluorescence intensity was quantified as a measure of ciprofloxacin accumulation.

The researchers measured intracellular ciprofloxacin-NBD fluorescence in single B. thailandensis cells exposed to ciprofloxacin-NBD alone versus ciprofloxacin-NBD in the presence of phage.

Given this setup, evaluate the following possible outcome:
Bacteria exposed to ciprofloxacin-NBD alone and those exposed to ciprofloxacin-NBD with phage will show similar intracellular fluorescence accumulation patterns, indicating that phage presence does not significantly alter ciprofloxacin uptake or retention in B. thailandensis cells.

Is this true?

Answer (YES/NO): NO